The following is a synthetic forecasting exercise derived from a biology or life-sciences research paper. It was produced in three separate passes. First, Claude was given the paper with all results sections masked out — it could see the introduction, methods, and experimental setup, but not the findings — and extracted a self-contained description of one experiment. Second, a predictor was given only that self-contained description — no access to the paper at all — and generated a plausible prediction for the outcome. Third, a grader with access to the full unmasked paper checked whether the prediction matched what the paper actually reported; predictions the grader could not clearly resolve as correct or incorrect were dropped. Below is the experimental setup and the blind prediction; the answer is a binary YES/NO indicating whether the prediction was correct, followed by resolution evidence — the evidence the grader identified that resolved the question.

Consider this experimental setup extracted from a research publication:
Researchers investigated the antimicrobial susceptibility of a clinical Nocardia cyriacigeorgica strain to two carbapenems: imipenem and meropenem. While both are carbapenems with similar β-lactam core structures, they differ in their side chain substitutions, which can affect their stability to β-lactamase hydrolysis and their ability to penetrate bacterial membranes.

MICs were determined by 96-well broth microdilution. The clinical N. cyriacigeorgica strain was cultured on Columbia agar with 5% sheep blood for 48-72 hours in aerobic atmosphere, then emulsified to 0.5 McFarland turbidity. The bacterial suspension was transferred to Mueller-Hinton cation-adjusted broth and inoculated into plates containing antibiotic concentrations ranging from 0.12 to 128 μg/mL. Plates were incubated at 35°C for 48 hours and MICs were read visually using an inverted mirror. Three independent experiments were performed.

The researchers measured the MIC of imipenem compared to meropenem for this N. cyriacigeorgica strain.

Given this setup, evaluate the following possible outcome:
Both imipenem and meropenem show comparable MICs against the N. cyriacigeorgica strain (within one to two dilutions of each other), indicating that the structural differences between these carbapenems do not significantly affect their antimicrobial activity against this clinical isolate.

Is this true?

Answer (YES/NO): NO